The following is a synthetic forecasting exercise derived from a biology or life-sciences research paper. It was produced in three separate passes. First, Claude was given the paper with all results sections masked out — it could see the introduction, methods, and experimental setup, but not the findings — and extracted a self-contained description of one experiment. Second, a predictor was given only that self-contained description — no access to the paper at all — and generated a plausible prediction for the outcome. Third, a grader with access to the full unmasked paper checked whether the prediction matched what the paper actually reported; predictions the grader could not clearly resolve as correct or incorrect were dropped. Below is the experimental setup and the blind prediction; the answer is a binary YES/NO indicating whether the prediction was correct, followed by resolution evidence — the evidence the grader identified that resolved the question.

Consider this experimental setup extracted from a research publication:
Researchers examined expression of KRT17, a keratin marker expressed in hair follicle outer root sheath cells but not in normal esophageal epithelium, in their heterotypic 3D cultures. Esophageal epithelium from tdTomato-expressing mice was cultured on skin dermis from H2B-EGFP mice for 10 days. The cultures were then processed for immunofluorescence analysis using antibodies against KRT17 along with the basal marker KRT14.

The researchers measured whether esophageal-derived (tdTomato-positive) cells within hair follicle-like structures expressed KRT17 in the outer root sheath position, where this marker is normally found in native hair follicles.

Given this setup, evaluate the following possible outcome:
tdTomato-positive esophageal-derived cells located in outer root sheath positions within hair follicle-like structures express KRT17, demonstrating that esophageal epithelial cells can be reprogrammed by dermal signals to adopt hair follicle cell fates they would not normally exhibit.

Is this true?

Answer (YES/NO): YES